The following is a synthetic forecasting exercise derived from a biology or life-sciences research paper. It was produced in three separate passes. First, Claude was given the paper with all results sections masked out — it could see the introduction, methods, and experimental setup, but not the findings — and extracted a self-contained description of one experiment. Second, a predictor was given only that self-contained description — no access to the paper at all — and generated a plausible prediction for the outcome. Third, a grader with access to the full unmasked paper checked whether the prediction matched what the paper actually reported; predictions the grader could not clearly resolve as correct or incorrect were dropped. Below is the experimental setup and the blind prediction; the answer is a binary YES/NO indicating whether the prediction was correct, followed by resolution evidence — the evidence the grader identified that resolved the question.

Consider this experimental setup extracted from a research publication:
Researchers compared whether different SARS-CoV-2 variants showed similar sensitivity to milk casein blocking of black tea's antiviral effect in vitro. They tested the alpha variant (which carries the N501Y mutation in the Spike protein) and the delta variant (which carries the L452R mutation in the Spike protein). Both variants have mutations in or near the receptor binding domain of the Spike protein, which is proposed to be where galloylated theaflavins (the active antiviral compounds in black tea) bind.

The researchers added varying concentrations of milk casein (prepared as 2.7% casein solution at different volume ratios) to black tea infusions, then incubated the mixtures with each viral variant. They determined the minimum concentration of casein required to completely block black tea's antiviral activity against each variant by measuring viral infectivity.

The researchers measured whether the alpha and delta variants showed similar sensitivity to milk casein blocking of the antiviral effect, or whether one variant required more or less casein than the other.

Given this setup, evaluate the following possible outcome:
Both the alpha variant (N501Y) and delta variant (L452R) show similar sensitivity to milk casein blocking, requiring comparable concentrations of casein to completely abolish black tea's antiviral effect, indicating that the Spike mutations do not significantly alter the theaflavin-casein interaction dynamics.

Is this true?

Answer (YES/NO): NO